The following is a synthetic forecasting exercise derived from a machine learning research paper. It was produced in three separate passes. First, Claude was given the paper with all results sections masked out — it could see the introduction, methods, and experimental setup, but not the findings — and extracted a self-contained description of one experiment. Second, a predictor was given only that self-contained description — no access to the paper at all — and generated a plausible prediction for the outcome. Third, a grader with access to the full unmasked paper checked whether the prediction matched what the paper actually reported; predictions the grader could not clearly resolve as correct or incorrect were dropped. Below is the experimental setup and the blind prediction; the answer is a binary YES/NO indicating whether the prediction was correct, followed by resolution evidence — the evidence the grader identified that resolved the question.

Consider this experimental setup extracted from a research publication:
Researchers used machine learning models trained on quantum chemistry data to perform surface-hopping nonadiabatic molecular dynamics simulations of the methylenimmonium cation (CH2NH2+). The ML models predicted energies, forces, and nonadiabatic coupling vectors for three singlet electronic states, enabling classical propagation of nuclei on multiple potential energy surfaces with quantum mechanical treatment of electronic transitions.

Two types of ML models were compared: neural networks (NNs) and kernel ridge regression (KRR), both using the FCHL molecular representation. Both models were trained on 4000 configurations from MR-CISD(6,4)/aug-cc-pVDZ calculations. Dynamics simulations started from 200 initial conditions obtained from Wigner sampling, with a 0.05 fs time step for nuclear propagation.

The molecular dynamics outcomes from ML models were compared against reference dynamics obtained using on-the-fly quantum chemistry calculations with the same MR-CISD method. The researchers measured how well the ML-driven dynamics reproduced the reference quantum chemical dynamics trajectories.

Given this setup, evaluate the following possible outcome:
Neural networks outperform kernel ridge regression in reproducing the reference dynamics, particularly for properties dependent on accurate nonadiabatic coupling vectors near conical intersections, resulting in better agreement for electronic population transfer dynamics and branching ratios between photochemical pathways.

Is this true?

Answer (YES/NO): NO